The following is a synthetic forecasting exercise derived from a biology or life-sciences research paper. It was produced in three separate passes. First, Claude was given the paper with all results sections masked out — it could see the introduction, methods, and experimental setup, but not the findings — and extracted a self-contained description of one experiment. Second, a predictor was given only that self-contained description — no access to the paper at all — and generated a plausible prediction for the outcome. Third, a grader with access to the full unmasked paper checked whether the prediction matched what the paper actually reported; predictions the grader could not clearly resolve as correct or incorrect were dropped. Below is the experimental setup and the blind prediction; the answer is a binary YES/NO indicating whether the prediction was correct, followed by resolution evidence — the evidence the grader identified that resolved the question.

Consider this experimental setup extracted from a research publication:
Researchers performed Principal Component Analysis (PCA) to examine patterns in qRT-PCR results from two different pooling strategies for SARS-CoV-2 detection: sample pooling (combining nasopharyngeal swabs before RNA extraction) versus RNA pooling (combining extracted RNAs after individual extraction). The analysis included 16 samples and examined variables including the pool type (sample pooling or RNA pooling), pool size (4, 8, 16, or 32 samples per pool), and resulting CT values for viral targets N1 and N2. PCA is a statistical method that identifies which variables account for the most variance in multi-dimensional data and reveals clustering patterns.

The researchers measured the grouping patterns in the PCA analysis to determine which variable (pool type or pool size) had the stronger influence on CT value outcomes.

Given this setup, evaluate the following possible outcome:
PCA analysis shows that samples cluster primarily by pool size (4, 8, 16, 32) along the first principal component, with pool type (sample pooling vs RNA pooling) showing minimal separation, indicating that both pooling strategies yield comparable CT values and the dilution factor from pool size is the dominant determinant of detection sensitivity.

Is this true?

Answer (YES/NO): NO